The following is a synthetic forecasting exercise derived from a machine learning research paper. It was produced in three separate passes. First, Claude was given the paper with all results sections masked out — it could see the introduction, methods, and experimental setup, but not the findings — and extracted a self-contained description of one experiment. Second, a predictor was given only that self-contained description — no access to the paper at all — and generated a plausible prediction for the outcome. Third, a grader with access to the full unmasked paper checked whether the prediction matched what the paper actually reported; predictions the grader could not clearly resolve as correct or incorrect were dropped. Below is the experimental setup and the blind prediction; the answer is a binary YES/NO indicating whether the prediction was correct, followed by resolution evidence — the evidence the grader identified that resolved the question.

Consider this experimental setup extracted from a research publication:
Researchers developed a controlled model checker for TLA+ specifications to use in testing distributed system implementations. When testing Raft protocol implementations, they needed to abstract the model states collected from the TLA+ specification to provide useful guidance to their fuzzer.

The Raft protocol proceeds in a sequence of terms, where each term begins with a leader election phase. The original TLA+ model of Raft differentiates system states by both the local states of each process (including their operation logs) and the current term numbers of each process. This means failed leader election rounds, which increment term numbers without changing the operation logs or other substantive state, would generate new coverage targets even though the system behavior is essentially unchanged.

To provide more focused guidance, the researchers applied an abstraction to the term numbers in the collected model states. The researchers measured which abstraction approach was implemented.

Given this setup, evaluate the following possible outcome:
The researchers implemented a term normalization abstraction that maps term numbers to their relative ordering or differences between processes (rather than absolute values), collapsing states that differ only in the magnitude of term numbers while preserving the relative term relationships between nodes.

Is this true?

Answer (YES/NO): NO